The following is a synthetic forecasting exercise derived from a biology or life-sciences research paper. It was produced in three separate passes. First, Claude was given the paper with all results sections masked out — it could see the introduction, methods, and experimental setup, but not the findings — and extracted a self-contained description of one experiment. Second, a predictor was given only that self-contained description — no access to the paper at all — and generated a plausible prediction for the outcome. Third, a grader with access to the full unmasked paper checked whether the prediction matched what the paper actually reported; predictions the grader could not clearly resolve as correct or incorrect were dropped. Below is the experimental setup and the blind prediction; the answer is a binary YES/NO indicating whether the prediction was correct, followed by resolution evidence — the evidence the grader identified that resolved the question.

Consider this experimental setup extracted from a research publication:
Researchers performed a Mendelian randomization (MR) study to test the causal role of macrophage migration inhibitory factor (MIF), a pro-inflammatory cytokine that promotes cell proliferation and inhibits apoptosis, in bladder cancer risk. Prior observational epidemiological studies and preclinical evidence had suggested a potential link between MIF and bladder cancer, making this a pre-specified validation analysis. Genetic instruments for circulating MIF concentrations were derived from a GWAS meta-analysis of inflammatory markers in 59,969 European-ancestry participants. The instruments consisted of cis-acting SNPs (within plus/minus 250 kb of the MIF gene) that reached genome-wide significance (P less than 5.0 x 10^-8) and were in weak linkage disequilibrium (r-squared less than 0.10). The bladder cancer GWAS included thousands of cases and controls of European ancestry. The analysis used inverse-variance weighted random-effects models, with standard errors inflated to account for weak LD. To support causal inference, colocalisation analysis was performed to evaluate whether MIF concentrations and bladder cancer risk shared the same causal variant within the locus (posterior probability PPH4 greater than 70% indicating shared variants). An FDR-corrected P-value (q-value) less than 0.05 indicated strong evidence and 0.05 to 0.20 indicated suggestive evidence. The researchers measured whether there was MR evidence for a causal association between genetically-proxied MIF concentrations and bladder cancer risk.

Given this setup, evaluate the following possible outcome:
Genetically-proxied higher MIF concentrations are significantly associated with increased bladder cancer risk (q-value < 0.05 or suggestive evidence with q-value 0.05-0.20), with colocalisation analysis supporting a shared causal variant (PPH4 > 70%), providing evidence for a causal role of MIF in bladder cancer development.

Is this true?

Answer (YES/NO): YES